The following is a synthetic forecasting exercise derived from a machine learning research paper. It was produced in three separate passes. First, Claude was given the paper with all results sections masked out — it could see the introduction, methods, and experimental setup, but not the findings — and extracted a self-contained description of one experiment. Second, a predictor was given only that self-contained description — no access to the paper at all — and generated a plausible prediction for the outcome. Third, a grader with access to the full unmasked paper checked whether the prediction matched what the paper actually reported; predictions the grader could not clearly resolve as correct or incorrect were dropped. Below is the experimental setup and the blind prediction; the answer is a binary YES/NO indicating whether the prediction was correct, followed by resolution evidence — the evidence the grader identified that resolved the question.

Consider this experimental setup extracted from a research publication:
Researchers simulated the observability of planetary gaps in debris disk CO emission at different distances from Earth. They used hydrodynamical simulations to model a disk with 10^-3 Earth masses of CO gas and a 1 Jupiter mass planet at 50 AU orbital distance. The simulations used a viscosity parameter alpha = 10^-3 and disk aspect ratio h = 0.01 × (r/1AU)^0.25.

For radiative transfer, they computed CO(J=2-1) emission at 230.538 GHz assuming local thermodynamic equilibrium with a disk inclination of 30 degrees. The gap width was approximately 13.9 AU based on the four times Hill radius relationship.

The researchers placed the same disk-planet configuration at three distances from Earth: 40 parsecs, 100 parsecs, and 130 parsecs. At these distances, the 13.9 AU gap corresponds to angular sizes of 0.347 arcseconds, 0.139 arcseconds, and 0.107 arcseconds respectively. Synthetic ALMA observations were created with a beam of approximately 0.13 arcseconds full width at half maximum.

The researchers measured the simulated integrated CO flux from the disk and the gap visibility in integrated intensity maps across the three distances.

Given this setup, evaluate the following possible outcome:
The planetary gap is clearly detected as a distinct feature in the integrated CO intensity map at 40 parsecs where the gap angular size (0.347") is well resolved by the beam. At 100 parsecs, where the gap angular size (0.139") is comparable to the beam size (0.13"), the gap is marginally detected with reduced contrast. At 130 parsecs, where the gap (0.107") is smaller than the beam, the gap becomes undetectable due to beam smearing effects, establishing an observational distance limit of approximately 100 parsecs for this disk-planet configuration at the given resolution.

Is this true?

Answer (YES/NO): YES